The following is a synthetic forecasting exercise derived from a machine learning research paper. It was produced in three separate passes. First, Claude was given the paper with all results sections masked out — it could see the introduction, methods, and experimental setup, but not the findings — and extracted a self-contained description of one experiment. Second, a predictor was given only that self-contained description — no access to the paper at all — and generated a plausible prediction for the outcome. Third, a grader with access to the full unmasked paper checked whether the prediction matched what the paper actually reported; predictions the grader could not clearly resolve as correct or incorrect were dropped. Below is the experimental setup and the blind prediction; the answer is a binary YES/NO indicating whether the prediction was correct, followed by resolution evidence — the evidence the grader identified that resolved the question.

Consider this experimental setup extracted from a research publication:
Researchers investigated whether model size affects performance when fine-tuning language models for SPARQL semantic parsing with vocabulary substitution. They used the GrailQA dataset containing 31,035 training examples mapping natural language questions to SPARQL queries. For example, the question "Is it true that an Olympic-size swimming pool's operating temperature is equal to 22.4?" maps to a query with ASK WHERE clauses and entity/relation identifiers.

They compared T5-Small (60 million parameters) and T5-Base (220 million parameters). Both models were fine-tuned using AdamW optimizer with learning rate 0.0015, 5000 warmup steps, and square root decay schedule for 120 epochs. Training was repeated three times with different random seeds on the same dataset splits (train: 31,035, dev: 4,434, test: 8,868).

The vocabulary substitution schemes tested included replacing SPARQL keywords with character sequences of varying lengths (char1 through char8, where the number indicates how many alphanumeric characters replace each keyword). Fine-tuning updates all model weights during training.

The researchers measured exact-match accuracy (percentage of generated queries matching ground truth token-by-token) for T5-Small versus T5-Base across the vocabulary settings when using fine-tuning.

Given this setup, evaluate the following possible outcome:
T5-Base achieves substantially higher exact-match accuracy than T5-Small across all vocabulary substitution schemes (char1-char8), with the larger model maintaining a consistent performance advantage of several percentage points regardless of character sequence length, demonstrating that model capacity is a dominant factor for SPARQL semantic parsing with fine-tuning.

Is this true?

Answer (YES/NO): NO